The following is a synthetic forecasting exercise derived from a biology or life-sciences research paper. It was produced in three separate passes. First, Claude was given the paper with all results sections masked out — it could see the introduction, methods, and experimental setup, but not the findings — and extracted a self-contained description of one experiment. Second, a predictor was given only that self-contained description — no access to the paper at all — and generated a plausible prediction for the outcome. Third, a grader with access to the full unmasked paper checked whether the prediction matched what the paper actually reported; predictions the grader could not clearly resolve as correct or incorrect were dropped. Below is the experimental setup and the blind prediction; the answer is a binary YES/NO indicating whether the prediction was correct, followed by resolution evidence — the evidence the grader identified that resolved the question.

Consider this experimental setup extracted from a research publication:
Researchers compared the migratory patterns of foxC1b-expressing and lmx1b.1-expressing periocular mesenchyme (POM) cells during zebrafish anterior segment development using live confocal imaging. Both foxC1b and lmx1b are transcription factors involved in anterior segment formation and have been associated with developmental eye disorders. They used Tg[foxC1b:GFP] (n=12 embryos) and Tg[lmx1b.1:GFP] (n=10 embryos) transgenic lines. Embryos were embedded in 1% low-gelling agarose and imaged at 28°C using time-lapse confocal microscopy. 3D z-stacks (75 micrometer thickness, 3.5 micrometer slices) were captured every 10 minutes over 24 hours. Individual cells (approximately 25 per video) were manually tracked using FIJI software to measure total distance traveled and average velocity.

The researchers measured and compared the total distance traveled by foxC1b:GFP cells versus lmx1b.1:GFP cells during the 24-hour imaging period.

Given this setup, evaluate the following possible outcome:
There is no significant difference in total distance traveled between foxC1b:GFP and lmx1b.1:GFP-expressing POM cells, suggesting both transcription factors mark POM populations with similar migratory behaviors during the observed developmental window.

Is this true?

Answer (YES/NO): NO